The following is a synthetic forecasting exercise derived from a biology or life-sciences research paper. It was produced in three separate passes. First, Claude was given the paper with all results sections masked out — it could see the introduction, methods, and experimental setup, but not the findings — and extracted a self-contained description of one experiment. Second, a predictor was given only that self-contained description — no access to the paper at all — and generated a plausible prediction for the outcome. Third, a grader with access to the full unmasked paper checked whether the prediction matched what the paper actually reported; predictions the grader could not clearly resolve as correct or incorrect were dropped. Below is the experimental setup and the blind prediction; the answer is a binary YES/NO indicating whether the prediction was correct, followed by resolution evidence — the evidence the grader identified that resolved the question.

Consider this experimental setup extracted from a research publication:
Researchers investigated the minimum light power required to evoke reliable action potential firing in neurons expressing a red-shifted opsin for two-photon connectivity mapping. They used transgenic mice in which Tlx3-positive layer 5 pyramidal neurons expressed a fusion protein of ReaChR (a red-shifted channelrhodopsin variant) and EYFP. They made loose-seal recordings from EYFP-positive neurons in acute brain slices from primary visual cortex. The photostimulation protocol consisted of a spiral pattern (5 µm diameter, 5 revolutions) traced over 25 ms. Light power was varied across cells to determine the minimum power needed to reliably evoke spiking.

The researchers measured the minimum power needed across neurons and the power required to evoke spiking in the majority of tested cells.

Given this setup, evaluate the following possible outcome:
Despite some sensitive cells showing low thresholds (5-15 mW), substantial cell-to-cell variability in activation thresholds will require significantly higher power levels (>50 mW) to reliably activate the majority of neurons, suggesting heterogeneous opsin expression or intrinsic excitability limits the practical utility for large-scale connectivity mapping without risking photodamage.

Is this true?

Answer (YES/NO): NO